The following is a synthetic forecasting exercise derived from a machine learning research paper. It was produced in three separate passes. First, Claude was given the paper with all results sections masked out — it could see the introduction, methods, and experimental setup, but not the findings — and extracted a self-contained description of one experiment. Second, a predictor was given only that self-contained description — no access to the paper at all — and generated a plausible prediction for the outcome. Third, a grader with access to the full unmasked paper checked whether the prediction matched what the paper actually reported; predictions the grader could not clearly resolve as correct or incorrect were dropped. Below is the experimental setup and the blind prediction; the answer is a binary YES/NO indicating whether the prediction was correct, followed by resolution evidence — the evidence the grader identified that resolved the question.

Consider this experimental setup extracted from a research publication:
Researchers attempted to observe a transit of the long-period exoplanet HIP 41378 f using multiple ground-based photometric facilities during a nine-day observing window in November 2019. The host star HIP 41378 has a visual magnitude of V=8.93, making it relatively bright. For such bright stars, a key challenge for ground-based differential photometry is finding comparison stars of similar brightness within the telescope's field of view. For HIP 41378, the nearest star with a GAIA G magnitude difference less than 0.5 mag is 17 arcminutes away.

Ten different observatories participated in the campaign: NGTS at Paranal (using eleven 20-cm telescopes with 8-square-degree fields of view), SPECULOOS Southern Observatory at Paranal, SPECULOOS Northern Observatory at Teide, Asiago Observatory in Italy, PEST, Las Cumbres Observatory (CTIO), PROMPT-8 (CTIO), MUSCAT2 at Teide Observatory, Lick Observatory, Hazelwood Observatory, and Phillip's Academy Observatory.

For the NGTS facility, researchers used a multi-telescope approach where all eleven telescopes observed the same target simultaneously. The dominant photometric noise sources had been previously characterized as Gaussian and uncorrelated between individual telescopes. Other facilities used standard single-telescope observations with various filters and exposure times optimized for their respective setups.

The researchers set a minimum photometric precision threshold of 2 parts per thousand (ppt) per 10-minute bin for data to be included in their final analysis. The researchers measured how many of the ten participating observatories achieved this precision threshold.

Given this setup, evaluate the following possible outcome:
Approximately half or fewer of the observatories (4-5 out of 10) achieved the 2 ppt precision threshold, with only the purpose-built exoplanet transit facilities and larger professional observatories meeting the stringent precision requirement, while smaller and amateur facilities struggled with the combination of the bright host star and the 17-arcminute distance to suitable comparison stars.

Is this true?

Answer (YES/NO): YES